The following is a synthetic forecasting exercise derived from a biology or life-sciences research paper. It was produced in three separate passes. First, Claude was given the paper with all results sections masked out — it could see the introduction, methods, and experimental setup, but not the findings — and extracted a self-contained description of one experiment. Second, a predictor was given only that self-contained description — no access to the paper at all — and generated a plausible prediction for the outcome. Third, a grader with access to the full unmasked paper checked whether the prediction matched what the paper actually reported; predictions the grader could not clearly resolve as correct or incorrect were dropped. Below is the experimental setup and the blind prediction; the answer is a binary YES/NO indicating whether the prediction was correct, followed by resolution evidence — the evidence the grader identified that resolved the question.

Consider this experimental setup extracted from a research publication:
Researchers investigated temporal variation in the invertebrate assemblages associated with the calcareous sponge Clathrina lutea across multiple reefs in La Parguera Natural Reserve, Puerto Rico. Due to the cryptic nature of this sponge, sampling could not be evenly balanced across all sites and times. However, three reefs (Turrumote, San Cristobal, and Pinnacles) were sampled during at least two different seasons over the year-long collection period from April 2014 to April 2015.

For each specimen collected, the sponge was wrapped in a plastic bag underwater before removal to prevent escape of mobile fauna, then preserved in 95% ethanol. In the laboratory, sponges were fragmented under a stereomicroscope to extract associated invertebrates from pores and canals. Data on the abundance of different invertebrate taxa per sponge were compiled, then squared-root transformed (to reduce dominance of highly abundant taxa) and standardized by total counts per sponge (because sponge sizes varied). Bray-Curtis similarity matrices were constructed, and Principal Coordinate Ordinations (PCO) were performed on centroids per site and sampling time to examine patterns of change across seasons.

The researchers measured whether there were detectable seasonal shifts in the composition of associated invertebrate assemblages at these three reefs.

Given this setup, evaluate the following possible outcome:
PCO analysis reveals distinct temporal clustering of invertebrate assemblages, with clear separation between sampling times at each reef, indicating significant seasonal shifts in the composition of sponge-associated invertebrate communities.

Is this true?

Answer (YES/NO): NO